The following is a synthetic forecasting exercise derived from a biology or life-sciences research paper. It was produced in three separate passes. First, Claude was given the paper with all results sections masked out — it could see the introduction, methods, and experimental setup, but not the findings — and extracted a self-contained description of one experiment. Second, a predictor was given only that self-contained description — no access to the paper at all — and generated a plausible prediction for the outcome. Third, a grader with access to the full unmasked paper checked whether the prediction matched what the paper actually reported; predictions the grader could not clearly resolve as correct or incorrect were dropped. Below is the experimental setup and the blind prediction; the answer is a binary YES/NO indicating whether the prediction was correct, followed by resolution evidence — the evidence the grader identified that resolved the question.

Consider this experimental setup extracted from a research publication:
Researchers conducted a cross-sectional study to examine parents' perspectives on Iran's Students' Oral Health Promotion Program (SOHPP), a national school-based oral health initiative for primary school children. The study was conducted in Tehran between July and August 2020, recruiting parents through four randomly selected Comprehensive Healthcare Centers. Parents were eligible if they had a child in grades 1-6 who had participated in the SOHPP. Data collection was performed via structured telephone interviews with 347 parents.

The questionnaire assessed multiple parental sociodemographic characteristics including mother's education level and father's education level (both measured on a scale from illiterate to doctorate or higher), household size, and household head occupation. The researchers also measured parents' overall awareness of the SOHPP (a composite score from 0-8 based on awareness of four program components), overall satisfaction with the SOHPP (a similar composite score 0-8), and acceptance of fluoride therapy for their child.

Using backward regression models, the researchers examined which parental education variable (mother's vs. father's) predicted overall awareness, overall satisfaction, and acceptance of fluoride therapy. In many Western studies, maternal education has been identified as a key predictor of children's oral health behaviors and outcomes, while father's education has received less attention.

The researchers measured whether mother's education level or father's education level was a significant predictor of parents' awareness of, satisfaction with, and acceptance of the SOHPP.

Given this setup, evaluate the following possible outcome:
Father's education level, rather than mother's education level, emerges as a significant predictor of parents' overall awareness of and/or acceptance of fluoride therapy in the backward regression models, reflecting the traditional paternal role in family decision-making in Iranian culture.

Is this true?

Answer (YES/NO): YES